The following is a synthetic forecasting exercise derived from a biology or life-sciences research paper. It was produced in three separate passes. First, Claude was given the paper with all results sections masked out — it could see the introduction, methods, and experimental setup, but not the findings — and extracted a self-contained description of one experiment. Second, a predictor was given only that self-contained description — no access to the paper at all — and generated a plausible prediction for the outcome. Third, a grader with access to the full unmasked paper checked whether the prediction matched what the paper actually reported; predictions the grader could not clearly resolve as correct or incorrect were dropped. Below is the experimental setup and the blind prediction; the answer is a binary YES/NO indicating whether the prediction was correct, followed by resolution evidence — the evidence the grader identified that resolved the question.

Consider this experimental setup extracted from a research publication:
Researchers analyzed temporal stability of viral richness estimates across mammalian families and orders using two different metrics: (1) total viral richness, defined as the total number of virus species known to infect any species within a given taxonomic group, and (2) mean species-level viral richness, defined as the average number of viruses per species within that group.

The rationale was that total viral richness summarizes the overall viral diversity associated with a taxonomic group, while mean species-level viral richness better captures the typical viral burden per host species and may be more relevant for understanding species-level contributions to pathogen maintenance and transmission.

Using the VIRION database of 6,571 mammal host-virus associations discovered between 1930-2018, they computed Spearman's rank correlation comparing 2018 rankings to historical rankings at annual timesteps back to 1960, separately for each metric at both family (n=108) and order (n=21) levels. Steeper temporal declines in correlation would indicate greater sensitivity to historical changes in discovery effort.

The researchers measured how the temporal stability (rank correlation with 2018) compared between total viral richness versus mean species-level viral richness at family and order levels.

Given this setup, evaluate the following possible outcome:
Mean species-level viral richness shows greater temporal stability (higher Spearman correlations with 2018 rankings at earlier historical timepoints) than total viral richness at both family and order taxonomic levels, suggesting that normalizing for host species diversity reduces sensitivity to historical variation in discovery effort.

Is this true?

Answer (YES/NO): NO